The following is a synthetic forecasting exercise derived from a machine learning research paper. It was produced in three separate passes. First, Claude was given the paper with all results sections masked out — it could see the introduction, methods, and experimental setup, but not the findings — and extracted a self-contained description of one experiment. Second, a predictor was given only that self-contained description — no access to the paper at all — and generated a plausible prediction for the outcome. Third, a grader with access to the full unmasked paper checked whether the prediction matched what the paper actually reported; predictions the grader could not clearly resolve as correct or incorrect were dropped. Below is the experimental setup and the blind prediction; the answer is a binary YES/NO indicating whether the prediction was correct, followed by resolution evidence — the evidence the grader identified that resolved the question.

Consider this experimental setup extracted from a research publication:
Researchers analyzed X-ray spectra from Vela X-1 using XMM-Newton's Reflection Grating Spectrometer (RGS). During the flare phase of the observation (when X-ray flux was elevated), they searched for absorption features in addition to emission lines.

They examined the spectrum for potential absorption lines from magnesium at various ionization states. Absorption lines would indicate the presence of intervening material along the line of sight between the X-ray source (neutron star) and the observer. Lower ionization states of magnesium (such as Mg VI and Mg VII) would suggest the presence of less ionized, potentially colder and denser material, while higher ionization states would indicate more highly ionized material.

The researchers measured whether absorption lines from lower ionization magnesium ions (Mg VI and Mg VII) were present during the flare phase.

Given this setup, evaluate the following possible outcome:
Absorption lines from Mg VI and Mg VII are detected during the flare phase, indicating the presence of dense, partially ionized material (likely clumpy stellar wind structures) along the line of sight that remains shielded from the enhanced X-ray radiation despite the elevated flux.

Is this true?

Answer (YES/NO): YES